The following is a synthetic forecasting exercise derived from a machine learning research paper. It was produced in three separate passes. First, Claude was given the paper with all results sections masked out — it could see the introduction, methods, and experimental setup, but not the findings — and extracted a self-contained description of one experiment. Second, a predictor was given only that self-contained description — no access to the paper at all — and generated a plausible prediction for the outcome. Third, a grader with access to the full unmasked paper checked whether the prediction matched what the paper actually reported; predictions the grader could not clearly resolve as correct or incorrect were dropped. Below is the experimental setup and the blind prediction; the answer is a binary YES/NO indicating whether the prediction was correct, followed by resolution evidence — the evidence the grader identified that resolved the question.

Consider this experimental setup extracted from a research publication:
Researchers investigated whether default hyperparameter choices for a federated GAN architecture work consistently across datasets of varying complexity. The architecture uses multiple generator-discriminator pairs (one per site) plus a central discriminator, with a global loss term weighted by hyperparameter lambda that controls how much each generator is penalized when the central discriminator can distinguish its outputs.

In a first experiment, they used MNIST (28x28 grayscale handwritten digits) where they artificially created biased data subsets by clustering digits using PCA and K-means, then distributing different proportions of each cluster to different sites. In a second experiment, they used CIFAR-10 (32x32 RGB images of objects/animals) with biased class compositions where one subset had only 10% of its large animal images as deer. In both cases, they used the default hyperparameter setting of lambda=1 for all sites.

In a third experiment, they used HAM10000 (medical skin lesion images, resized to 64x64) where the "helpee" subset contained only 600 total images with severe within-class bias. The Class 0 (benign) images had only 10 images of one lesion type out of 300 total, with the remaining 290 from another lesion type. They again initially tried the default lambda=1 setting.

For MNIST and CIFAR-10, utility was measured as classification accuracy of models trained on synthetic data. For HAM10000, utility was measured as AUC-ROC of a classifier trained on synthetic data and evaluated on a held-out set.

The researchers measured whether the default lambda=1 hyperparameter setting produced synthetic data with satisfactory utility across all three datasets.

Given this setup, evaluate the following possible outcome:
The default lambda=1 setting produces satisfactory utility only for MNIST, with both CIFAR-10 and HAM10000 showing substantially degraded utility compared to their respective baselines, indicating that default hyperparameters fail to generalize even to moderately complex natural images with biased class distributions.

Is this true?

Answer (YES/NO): NO